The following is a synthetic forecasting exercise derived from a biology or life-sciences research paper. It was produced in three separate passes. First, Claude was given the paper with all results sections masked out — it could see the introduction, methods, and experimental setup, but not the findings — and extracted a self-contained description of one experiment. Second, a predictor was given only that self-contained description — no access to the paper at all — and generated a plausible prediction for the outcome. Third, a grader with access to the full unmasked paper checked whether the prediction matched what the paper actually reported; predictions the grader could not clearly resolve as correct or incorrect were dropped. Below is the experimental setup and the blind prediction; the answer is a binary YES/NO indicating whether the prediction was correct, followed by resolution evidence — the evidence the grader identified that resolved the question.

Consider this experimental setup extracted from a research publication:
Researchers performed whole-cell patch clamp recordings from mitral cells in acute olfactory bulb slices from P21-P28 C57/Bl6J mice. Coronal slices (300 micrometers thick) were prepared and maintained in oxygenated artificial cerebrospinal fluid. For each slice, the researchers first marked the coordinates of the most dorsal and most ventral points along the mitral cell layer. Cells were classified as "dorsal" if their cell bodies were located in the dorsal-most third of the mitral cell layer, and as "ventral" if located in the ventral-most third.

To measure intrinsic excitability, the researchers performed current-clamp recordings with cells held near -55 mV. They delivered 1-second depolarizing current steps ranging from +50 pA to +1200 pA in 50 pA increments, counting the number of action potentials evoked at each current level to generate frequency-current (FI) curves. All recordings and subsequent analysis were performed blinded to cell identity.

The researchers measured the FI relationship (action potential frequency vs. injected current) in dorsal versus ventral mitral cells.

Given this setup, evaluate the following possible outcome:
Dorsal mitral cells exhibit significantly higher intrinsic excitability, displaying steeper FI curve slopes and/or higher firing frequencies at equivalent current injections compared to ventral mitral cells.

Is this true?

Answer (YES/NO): NO